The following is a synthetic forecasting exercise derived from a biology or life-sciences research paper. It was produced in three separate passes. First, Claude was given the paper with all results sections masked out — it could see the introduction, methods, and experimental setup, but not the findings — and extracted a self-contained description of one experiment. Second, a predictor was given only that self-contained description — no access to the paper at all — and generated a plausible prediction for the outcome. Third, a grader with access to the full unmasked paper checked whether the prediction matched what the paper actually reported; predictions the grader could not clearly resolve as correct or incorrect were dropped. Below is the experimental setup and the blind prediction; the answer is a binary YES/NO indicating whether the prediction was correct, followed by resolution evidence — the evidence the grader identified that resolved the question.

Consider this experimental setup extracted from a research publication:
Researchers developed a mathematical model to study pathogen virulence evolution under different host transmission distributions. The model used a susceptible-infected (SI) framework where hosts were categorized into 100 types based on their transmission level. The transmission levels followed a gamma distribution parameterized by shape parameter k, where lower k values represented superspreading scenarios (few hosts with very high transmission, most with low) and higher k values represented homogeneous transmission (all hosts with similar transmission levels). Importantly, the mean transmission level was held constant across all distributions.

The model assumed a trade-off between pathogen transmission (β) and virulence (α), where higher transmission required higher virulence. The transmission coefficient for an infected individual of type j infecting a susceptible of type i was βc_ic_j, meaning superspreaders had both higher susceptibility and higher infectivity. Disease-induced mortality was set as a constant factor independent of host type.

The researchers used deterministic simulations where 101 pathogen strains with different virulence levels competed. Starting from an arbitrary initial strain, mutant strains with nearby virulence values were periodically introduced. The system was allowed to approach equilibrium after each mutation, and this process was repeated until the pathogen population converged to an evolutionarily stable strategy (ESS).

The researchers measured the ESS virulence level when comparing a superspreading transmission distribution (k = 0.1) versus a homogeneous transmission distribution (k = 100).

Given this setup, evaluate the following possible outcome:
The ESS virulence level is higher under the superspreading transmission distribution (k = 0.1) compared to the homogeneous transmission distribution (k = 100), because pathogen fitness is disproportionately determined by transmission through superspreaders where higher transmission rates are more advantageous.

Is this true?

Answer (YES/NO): NO